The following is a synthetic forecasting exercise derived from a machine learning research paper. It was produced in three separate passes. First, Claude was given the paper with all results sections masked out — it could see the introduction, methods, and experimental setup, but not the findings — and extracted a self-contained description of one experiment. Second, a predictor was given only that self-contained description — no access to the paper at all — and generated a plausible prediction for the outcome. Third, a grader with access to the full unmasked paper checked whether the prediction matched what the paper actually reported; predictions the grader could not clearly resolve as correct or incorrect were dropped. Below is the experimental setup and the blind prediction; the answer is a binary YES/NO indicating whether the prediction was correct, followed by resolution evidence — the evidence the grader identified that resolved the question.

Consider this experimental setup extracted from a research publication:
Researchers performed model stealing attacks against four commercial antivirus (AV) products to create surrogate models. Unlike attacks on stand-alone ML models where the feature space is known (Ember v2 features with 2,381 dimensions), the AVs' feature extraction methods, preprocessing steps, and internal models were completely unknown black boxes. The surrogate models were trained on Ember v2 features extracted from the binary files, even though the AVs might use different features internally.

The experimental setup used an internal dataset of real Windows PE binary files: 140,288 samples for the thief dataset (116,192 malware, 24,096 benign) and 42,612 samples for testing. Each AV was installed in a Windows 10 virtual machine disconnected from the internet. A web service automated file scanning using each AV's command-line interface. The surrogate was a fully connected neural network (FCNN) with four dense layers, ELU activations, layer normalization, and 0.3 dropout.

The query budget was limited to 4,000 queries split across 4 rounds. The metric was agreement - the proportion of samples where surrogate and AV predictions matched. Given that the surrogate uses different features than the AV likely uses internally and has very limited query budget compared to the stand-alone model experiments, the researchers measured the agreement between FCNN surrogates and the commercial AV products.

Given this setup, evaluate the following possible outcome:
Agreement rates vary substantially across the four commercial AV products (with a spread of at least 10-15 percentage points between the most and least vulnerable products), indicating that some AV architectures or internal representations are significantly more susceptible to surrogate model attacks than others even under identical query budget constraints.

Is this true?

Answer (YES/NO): YES